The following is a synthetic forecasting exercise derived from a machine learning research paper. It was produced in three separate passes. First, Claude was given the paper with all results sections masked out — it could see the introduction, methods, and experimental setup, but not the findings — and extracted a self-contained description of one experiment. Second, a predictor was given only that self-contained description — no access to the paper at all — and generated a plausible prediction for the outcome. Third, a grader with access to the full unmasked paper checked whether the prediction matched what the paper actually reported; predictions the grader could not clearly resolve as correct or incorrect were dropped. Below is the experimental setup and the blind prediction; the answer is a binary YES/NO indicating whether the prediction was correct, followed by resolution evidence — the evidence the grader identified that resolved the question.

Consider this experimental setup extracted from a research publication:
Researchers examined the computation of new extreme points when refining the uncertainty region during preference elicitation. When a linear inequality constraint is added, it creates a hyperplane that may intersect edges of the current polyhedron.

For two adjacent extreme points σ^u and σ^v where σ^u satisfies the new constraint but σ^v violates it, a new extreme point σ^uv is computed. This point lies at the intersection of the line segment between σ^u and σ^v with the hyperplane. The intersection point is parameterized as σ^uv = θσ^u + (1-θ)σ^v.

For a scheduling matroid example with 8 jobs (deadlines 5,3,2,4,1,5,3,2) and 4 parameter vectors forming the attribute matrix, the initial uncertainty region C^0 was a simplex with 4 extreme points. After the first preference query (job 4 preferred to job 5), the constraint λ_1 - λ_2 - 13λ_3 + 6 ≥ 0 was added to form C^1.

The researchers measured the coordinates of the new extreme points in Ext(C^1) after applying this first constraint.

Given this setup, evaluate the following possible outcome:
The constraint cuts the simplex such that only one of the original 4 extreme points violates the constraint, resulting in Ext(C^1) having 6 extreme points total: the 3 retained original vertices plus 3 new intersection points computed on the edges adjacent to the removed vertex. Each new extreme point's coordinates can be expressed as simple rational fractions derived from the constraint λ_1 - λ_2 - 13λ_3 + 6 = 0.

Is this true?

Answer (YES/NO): YES